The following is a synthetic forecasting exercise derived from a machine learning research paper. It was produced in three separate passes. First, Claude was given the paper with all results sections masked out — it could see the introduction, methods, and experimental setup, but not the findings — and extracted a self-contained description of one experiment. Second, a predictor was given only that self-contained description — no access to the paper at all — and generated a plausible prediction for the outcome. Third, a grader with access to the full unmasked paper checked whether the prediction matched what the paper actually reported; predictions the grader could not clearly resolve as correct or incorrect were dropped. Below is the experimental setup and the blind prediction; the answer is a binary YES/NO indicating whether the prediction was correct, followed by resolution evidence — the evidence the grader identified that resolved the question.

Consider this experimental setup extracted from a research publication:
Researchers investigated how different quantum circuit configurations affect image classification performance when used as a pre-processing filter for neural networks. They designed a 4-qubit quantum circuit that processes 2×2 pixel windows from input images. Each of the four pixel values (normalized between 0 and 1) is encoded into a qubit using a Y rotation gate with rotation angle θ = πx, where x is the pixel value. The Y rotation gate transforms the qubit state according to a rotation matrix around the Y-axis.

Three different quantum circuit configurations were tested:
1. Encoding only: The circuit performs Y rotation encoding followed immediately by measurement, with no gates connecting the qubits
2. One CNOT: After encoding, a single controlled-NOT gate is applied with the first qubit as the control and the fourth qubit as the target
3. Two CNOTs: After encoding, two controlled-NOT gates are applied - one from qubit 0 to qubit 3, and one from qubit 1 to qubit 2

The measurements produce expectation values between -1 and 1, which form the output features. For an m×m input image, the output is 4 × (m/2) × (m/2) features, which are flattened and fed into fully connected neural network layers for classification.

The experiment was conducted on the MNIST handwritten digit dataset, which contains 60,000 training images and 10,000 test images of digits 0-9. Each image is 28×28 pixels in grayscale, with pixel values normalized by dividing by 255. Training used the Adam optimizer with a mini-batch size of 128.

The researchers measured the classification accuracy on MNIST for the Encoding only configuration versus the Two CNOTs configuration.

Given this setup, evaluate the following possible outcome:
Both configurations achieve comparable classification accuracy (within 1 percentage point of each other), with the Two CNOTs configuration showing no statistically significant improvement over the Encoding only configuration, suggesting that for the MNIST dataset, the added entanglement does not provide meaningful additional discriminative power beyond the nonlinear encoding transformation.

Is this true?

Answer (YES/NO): NO